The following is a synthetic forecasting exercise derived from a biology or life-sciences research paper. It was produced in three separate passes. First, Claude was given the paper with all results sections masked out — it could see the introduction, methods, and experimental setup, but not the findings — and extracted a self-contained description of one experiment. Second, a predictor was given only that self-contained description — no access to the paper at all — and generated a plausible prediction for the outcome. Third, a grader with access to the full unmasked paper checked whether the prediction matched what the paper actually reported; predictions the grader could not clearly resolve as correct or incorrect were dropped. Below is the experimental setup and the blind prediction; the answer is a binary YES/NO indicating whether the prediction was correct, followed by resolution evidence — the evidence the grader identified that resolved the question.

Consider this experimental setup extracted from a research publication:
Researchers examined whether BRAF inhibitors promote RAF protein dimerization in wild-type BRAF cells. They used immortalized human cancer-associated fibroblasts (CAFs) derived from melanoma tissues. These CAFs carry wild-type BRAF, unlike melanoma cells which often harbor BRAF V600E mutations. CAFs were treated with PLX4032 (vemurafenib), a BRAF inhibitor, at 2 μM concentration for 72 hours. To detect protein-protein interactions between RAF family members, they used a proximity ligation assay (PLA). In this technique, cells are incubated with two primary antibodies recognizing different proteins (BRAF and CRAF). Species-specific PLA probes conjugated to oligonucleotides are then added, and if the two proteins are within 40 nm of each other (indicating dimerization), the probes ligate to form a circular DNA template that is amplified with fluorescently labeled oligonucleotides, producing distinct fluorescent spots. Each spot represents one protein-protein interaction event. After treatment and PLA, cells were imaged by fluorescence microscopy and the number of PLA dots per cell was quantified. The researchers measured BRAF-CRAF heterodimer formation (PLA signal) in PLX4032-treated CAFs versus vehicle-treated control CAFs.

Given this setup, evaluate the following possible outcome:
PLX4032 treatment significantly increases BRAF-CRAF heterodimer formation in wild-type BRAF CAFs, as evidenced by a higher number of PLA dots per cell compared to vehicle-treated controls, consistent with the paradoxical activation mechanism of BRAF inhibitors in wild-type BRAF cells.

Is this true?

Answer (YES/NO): YES